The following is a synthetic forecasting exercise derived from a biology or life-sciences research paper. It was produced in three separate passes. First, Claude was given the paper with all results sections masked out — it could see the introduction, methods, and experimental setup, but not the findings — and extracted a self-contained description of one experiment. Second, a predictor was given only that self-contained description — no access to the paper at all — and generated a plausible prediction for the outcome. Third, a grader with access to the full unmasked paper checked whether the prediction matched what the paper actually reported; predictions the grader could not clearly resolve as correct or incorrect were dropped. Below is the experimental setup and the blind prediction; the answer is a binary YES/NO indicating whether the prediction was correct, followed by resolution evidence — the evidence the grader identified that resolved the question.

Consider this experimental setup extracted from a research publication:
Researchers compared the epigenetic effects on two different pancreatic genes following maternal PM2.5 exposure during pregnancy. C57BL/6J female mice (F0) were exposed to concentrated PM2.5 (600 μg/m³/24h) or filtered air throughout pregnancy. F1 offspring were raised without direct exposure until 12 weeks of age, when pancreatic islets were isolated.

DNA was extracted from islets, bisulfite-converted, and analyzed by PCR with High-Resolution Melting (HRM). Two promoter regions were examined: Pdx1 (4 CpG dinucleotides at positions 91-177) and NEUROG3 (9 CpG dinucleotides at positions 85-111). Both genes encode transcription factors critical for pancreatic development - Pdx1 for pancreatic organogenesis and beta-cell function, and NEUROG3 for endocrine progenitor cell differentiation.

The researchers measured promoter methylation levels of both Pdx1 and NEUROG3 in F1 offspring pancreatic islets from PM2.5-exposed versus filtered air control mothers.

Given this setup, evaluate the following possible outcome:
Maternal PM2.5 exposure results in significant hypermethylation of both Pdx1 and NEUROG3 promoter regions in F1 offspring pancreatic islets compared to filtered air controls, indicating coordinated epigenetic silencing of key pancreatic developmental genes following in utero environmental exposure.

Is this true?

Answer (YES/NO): YES